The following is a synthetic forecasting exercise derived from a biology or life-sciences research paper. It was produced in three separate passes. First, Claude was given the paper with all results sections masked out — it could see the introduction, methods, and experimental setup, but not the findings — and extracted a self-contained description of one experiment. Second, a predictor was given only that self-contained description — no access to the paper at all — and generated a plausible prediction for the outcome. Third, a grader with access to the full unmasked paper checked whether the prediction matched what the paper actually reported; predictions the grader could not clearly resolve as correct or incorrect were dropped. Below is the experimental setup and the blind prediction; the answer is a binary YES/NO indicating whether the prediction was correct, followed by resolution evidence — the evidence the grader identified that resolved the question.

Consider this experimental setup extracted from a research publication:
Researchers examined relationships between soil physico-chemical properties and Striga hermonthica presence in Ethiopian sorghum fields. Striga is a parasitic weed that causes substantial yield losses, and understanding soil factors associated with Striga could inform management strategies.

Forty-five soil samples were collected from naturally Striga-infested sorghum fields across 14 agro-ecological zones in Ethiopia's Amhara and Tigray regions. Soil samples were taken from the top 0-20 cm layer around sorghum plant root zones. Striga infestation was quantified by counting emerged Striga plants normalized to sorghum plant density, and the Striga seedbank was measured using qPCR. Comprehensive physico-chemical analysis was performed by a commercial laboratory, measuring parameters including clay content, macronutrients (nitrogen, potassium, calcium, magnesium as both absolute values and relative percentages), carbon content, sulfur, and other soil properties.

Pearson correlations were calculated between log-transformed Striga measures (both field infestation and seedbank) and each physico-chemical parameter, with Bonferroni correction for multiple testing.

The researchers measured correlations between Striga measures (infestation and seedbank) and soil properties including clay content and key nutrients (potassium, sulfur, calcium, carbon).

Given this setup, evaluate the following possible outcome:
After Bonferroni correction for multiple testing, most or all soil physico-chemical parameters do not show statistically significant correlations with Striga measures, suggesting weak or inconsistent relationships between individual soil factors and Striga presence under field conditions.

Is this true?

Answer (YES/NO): NO